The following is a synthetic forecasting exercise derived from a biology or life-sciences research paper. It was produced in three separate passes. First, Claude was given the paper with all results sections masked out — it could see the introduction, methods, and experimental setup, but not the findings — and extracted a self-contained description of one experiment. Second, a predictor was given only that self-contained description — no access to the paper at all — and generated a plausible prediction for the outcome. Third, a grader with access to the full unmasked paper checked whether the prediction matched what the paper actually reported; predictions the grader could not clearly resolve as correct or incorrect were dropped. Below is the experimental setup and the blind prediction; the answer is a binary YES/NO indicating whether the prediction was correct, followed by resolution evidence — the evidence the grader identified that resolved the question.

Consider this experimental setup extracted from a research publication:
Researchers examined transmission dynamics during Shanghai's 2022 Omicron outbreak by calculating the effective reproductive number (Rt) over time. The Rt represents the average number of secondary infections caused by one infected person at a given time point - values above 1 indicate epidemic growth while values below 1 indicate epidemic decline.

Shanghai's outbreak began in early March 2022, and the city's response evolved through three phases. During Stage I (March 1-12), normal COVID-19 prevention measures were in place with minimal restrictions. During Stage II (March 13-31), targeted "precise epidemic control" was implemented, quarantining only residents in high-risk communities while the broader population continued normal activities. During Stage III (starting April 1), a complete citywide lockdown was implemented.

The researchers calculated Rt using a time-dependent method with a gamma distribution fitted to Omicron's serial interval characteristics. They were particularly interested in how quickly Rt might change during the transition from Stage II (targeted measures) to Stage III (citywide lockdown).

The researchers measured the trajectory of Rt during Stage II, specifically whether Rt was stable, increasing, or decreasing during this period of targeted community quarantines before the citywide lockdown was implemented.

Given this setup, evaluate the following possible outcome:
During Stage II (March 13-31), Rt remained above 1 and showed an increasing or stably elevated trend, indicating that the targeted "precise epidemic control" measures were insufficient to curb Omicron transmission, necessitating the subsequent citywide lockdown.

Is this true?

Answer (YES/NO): YES